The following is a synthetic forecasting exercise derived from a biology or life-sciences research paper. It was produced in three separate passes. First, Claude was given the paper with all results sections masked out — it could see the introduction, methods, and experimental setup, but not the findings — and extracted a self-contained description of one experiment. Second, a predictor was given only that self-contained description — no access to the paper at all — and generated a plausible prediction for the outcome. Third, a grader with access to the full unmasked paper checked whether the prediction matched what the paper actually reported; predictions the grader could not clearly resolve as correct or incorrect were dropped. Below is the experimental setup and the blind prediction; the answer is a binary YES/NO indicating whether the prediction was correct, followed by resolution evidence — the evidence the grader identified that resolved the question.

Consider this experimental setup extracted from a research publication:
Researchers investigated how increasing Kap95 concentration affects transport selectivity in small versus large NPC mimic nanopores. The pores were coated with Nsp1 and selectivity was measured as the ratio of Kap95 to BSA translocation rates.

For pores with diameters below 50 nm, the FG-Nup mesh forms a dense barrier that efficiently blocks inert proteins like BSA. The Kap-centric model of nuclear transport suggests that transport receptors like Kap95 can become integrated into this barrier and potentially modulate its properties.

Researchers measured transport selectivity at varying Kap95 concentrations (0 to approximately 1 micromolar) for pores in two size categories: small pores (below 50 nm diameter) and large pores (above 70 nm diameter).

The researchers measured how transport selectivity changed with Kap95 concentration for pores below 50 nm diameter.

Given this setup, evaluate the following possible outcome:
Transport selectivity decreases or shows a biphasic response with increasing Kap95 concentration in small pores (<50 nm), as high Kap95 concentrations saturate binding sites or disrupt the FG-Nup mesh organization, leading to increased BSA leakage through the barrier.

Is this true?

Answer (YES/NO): NO